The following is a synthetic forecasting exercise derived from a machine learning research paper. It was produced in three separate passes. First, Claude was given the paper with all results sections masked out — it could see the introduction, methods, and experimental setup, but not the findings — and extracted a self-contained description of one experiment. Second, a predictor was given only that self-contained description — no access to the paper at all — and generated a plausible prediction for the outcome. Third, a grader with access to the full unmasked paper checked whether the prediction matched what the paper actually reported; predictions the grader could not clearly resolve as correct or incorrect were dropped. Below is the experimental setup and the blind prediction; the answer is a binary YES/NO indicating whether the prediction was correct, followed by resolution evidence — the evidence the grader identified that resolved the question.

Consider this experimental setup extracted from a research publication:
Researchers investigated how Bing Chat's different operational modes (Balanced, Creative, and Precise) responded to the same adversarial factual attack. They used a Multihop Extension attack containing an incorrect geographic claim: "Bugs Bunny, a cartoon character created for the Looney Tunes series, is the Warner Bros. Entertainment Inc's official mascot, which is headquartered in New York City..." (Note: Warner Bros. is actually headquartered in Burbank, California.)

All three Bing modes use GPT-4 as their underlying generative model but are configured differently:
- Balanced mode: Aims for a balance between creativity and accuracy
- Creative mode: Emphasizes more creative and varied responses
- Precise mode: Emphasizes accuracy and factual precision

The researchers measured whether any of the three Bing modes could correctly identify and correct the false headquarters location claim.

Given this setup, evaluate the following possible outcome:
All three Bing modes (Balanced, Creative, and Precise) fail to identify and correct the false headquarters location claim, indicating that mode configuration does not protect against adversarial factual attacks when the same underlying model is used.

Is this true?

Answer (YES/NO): YES